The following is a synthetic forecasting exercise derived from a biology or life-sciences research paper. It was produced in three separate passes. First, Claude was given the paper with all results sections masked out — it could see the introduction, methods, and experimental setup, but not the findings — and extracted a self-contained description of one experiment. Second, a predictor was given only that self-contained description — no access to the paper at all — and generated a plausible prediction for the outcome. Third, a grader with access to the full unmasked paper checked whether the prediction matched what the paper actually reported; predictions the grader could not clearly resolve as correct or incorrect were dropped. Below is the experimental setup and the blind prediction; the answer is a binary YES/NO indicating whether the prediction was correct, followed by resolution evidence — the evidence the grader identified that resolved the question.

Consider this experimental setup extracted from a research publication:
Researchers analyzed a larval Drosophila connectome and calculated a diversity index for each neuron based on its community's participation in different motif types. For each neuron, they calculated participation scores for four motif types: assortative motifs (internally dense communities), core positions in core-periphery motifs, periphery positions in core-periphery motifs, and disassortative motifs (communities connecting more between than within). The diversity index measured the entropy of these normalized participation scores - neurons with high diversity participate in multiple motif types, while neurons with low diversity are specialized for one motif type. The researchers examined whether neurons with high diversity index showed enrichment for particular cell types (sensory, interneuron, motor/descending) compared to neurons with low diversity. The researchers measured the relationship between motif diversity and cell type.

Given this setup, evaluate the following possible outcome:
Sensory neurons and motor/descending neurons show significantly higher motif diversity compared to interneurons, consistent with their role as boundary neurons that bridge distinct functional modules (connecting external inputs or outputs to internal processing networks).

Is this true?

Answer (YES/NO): NO